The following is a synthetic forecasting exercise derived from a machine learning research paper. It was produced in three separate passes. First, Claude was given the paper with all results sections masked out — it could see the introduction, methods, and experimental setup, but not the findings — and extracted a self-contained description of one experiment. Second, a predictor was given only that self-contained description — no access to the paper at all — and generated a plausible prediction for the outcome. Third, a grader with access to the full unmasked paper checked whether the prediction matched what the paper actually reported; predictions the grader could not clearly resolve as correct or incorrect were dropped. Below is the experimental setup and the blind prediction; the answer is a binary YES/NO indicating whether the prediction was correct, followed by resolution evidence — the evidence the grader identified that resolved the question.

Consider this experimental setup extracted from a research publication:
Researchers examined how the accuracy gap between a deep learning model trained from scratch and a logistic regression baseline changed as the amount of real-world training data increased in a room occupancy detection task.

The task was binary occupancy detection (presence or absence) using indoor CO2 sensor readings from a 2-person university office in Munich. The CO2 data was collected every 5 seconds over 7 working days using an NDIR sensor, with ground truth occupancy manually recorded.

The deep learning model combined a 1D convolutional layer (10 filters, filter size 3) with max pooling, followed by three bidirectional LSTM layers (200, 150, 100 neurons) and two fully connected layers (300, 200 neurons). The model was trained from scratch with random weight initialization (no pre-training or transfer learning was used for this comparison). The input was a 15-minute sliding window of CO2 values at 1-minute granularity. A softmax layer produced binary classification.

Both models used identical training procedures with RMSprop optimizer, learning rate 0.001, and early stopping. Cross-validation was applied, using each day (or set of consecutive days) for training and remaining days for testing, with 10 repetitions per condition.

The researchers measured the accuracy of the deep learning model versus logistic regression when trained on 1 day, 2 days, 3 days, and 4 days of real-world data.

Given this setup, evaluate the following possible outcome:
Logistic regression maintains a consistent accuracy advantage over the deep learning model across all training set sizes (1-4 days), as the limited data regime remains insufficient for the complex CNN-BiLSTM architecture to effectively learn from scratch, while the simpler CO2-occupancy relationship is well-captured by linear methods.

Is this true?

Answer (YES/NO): NO